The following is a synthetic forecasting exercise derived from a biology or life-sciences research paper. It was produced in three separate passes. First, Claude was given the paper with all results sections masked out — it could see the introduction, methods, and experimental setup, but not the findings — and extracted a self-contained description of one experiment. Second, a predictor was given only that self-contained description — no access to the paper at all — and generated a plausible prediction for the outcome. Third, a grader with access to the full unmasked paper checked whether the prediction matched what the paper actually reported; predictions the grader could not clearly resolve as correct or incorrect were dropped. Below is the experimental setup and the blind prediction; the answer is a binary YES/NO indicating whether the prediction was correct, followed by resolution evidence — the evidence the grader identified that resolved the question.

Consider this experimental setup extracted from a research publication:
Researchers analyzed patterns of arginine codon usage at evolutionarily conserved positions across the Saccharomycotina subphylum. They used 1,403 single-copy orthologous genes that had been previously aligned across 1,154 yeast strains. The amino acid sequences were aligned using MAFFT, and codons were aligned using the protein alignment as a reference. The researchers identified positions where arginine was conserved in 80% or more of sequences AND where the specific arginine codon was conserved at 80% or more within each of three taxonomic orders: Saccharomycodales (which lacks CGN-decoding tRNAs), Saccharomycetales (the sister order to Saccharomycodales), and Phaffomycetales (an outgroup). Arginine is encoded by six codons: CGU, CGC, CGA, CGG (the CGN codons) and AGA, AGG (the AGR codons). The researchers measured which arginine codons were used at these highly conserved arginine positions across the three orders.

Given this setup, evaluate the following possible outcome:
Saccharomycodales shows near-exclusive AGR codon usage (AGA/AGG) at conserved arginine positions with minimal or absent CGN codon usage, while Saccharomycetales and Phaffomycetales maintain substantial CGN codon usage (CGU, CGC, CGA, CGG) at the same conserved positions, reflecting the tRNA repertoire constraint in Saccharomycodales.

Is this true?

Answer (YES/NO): NO